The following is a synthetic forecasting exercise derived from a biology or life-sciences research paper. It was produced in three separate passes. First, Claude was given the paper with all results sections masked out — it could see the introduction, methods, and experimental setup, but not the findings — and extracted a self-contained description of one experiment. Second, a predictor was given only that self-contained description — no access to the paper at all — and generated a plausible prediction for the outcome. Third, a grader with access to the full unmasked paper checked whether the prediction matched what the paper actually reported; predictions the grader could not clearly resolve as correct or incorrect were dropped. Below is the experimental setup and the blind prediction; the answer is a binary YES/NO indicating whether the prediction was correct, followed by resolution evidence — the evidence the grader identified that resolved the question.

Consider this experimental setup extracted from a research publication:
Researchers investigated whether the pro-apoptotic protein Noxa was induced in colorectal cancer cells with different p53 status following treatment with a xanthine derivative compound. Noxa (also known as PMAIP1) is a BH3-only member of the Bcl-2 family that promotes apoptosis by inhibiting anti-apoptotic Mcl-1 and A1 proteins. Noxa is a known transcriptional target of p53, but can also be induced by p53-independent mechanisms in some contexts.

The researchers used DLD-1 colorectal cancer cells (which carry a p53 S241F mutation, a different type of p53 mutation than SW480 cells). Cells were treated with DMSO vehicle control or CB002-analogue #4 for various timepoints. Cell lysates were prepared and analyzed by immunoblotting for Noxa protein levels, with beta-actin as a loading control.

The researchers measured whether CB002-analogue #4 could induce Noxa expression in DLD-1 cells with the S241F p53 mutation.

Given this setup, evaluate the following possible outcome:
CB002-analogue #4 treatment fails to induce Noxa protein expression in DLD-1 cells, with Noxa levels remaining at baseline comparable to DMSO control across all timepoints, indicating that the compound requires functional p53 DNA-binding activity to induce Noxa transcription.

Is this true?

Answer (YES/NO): NO